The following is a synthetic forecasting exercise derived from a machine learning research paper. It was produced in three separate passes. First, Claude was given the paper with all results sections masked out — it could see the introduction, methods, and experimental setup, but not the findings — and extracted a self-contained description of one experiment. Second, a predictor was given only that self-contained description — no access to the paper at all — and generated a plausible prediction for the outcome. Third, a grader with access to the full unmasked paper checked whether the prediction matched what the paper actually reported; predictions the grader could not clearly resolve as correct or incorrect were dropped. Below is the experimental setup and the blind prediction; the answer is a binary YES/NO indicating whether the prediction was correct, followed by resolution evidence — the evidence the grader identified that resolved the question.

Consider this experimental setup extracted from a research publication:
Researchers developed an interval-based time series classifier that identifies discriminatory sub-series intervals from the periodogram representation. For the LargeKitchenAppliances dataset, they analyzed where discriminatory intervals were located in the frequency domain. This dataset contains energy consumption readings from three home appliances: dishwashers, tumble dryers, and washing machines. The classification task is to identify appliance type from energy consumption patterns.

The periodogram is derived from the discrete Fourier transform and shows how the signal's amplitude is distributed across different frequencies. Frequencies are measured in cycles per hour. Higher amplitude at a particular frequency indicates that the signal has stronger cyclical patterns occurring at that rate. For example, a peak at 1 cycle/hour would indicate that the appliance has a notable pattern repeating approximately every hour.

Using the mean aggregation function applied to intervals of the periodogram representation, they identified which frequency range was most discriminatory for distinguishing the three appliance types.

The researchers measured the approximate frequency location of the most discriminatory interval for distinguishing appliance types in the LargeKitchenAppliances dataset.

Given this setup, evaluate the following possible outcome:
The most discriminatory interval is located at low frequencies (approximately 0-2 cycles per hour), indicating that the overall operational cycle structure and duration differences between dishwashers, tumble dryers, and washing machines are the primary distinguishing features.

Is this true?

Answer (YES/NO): YES